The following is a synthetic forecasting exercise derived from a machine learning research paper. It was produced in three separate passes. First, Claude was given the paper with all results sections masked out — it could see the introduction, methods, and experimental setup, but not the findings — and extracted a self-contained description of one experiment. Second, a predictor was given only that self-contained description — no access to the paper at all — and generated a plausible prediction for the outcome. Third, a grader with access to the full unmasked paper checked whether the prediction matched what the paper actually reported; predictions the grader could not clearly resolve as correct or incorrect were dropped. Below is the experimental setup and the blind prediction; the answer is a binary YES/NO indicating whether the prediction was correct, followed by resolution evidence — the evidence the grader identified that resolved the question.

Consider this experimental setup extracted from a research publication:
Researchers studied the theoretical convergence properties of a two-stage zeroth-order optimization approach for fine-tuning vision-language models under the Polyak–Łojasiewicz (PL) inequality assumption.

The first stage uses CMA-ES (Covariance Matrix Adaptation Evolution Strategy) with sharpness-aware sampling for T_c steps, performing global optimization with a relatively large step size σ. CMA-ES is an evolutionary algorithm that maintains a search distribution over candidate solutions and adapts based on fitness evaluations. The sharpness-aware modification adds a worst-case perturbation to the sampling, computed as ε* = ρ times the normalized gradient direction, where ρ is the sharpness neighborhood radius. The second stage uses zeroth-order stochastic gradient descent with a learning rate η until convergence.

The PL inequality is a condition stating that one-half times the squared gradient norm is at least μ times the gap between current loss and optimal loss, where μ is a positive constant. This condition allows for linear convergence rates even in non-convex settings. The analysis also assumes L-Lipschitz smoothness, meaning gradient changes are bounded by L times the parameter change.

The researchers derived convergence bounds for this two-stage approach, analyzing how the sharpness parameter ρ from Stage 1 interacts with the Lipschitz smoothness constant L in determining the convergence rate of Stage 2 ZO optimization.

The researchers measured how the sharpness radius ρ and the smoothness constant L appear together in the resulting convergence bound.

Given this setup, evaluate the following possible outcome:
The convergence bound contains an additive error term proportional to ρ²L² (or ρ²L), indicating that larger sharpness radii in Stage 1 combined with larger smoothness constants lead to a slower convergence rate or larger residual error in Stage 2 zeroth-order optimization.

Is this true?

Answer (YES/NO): NO